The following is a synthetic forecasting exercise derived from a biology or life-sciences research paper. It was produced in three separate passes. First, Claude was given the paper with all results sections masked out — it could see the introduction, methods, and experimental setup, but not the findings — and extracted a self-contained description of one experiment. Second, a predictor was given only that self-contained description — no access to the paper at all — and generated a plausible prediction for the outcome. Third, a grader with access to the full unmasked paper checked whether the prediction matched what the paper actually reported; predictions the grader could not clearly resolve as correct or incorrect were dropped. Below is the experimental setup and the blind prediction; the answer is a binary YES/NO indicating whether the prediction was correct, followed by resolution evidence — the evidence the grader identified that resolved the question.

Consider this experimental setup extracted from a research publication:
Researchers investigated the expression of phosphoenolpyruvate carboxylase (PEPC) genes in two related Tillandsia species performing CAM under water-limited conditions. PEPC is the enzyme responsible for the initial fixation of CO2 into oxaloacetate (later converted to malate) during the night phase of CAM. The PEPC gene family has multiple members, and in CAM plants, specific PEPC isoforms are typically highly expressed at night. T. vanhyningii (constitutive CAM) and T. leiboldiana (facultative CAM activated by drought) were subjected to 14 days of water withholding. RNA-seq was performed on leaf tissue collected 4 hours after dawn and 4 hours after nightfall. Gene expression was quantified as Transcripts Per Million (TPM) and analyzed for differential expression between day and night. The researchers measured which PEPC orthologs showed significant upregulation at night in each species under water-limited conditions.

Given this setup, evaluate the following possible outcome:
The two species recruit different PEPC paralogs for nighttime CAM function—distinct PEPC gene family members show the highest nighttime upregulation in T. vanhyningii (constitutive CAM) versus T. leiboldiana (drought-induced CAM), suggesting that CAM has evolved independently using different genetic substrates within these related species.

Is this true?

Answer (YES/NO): YES